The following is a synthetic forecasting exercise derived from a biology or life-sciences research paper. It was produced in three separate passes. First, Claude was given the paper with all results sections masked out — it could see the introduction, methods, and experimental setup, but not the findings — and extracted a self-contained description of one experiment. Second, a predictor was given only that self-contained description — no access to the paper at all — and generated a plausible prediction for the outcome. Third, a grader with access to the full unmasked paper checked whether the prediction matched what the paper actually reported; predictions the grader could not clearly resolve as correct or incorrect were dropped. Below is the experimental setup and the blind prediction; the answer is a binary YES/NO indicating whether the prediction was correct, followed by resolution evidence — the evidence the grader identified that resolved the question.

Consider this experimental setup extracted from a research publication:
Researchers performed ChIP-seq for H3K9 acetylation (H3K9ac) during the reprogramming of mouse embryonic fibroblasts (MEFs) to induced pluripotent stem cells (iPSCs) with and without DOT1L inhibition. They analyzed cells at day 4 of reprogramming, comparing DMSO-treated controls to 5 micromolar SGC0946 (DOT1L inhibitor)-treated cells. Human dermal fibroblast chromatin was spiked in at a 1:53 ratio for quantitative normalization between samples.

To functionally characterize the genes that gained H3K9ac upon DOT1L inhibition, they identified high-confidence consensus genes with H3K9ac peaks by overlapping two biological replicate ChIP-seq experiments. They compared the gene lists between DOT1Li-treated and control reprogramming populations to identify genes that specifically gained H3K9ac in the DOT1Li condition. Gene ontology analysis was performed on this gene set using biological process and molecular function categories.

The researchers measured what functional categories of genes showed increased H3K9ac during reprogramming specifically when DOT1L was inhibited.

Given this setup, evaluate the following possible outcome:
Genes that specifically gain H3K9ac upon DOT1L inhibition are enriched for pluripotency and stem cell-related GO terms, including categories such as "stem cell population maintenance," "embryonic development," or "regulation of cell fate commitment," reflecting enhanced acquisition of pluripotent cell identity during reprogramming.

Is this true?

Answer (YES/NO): NO